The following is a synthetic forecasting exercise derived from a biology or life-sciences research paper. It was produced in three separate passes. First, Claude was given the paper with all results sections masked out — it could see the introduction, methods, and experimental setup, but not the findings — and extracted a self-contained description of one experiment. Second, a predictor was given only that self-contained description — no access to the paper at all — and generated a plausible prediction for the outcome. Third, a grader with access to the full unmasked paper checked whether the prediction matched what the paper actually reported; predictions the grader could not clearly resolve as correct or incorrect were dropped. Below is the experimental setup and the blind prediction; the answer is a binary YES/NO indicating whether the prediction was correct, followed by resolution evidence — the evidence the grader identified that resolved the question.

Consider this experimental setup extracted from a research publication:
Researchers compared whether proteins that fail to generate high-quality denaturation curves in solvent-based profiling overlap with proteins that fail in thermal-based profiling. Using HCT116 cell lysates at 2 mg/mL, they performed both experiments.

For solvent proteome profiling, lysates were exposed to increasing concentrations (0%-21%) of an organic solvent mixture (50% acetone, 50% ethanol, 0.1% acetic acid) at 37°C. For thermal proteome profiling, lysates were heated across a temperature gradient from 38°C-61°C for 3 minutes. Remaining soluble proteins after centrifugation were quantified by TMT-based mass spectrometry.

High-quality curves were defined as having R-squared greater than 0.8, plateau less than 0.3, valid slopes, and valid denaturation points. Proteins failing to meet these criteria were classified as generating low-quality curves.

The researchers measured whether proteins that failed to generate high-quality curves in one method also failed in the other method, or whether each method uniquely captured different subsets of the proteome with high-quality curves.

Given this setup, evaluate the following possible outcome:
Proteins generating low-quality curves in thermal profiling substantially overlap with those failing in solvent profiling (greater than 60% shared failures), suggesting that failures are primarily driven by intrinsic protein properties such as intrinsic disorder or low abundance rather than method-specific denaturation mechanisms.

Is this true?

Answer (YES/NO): NO